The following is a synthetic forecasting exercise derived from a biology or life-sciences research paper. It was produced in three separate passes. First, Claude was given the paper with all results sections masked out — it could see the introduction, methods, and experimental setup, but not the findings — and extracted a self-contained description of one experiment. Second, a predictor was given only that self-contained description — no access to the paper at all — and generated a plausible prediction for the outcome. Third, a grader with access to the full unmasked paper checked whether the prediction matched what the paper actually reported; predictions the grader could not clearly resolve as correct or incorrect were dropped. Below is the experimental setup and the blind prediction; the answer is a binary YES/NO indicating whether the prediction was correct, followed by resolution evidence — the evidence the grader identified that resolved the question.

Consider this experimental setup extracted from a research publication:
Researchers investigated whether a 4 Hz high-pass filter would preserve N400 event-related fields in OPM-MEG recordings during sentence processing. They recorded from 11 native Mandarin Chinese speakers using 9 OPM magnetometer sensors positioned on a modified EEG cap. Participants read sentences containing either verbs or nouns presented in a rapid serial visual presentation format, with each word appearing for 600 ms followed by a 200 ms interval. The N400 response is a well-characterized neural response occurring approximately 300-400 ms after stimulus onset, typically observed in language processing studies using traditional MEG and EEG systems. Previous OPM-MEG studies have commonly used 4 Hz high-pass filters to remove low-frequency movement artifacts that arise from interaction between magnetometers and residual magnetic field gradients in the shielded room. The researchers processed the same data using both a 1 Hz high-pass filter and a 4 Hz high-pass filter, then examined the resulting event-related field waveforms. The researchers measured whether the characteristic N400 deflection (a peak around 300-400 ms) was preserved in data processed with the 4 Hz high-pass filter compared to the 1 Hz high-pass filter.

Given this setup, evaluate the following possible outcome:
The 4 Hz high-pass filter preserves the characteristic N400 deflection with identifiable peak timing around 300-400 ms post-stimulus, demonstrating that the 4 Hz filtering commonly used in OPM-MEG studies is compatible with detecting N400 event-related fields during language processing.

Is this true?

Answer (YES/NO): NO